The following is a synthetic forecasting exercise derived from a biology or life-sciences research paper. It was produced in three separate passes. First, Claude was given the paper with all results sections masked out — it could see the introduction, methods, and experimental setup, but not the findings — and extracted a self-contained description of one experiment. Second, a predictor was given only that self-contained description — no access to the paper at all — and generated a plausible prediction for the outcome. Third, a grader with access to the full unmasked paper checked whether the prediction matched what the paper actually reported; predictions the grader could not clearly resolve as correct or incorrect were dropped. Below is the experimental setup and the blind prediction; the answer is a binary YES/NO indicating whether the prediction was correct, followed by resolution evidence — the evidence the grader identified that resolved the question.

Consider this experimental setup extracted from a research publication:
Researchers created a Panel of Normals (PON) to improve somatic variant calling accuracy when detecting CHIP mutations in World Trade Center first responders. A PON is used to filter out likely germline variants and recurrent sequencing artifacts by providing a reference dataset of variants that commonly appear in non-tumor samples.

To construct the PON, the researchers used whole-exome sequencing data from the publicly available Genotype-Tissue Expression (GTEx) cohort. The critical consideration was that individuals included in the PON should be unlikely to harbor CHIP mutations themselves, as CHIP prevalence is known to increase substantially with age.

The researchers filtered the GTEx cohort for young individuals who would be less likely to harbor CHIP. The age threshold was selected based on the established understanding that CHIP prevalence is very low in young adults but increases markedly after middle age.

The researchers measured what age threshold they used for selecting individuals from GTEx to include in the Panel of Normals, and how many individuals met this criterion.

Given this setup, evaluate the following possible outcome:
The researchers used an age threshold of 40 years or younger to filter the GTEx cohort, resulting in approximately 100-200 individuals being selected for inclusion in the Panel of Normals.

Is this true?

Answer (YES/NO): NO